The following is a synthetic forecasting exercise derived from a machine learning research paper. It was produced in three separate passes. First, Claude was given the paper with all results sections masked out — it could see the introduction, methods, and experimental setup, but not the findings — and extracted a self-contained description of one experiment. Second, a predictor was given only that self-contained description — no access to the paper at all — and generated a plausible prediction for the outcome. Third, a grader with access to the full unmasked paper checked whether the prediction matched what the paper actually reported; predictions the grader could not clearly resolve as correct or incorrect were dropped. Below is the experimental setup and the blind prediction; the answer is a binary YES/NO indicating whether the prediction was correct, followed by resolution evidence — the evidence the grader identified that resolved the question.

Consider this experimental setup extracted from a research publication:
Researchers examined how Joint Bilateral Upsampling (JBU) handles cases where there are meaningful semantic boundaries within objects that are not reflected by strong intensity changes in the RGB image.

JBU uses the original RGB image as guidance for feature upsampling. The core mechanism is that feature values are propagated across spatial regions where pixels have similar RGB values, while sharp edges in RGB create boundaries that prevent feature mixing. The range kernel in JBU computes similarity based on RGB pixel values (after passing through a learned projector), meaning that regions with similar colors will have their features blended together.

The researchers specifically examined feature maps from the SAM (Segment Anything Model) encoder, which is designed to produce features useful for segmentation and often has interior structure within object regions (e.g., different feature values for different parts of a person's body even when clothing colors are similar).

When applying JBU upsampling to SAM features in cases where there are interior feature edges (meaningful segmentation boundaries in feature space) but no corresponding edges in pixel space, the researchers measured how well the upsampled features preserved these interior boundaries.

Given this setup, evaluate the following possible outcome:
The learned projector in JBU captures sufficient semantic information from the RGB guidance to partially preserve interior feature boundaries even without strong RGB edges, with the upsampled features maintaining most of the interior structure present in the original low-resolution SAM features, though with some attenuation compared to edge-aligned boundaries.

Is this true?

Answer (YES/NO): NO